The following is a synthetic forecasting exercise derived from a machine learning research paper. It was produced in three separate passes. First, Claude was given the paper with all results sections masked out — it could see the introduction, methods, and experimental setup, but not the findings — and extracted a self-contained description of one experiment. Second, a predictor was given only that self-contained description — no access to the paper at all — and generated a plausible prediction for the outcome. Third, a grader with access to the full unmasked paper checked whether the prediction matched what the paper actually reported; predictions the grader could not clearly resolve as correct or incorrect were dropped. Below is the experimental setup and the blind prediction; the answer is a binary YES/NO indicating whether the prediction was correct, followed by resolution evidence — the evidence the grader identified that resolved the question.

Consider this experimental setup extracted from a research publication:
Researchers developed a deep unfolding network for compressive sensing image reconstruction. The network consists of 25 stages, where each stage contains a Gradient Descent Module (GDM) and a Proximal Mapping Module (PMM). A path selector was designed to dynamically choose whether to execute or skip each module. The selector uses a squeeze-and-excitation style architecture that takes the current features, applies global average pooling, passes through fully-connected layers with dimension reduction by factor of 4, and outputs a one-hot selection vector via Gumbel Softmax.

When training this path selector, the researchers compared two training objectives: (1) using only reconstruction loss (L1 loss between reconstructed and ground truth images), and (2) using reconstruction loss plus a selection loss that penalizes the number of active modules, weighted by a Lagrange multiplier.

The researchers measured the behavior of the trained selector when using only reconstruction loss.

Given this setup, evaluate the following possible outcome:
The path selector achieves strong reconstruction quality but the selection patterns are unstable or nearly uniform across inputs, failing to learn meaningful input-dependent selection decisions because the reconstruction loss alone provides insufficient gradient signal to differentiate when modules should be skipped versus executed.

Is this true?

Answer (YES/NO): NO